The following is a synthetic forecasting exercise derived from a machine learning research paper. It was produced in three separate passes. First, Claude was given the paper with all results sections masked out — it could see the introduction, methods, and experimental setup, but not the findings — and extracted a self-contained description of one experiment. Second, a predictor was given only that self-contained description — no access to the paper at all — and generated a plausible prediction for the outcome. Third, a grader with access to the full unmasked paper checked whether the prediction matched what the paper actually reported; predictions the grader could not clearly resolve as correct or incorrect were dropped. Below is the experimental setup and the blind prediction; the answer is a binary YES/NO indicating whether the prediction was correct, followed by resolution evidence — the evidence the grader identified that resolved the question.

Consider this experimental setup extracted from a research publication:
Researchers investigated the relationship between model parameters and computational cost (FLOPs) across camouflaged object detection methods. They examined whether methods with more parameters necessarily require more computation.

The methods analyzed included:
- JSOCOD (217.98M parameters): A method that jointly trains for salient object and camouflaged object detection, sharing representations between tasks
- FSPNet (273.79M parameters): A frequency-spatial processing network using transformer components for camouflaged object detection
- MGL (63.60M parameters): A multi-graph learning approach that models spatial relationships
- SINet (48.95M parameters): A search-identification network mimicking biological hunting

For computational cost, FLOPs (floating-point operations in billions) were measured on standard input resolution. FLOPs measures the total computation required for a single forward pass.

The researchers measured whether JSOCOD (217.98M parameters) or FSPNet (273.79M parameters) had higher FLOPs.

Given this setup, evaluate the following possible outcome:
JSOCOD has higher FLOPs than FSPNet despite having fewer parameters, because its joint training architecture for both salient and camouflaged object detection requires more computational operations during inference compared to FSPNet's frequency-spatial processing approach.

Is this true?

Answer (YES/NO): NO